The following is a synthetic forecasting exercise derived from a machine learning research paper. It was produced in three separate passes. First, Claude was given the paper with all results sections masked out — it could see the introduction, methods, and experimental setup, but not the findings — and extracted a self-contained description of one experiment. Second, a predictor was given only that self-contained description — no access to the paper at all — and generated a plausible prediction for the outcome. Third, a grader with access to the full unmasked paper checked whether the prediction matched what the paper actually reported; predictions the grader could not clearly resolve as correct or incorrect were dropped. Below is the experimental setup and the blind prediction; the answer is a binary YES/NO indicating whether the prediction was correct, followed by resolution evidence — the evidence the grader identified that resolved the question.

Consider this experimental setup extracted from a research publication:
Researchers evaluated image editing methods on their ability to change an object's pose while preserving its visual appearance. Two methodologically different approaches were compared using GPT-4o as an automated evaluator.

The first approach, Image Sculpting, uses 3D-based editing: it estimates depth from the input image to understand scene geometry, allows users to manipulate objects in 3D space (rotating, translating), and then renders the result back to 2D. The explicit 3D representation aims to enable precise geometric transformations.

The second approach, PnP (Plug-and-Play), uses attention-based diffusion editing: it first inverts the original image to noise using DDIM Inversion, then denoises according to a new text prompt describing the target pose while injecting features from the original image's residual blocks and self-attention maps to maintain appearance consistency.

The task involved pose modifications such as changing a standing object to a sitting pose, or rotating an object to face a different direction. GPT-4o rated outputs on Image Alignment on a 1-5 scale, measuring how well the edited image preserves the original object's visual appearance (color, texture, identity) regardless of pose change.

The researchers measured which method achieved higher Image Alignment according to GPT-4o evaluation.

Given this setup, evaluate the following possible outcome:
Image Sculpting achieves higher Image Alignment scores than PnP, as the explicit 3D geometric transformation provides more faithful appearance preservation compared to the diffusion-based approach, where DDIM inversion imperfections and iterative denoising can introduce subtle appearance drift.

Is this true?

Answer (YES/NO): NO